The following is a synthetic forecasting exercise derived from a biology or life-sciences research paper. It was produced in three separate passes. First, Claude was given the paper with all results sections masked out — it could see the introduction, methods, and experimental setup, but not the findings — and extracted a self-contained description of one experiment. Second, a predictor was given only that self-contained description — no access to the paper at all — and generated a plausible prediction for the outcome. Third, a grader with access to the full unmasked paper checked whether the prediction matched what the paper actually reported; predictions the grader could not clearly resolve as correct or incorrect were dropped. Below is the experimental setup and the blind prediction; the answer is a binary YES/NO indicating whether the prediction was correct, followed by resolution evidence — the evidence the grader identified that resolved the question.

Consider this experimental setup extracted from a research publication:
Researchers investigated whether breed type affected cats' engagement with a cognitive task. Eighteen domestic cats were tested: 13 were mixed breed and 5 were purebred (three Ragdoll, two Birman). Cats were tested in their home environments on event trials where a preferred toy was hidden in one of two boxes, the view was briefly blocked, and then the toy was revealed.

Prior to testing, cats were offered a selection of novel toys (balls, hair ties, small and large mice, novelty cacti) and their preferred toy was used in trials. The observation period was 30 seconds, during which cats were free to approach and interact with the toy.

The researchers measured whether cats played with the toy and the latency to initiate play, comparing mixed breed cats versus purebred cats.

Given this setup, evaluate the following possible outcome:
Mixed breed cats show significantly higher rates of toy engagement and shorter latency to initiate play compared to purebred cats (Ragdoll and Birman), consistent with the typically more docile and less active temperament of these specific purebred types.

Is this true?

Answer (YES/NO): YES